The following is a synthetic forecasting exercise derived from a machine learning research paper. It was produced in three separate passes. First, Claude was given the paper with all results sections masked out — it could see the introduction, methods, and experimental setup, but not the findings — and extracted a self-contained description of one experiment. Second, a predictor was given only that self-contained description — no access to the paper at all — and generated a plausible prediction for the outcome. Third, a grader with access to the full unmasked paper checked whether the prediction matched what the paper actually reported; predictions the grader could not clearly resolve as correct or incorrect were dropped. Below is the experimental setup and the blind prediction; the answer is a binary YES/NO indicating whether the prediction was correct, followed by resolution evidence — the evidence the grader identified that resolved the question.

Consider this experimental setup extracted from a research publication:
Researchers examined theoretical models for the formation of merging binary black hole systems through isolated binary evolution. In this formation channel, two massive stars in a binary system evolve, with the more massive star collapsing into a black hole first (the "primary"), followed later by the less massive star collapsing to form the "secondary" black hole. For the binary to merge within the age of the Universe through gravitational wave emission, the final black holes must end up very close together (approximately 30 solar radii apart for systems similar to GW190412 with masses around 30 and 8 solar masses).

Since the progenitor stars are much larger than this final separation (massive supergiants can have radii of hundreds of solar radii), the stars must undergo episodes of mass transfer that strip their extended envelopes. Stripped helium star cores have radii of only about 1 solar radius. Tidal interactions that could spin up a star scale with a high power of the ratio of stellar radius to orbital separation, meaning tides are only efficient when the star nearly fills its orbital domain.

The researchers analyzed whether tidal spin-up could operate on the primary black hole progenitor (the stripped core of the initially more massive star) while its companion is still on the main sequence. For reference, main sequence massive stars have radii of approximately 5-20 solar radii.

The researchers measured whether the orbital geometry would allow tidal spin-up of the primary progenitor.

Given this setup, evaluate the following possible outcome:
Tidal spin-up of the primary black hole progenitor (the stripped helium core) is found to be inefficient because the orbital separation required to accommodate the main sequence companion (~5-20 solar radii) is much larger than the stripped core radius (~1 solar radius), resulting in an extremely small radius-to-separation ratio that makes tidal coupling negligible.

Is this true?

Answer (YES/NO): YES